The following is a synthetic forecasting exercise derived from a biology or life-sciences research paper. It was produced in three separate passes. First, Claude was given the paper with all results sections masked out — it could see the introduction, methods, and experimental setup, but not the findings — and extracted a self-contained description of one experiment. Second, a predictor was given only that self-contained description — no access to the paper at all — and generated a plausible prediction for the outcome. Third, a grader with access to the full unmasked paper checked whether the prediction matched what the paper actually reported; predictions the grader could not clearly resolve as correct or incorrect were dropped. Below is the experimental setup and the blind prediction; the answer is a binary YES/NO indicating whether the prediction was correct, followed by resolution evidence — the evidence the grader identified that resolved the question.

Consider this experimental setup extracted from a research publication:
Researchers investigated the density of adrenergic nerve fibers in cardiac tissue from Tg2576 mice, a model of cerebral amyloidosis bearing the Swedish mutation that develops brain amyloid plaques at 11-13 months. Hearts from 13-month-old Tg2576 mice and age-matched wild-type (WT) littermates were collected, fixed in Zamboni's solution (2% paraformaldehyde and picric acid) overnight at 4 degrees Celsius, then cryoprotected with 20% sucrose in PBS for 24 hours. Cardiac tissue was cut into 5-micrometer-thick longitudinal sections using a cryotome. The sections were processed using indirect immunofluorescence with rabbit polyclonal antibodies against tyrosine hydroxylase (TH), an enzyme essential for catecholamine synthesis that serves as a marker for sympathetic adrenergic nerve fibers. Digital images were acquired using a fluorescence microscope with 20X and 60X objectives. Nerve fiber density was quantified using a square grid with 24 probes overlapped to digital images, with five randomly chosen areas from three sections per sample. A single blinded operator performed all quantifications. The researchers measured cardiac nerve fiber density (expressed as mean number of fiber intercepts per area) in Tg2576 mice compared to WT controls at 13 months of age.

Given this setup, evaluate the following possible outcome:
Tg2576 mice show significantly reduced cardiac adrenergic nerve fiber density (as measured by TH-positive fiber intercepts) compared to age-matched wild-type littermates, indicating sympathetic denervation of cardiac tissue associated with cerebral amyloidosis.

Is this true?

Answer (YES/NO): YES